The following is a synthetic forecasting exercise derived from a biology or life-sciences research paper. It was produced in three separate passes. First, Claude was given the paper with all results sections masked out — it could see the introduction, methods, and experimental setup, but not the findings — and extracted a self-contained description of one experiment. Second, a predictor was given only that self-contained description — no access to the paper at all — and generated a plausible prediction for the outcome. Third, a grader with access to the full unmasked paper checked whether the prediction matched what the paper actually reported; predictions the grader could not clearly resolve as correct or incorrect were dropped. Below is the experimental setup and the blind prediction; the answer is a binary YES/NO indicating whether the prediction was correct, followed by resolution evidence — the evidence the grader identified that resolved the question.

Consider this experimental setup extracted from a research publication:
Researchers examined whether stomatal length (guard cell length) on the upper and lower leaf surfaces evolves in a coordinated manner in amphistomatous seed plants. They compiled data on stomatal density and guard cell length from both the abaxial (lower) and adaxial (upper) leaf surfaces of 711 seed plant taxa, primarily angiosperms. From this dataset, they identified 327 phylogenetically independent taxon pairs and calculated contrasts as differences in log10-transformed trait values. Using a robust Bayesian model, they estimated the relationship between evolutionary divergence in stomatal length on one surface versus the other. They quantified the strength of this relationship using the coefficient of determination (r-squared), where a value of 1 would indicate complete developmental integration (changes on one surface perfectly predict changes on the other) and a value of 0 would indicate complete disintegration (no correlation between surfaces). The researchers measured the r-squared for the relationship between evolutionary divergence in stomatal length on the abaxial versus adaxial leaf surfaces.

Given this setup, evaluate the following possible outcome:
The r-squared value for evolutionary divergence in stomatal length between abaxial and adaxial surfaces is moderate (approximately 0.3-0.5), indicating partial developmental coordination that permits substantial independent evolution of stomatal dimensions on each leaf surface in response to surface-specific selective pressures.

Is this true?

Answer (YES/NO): NO